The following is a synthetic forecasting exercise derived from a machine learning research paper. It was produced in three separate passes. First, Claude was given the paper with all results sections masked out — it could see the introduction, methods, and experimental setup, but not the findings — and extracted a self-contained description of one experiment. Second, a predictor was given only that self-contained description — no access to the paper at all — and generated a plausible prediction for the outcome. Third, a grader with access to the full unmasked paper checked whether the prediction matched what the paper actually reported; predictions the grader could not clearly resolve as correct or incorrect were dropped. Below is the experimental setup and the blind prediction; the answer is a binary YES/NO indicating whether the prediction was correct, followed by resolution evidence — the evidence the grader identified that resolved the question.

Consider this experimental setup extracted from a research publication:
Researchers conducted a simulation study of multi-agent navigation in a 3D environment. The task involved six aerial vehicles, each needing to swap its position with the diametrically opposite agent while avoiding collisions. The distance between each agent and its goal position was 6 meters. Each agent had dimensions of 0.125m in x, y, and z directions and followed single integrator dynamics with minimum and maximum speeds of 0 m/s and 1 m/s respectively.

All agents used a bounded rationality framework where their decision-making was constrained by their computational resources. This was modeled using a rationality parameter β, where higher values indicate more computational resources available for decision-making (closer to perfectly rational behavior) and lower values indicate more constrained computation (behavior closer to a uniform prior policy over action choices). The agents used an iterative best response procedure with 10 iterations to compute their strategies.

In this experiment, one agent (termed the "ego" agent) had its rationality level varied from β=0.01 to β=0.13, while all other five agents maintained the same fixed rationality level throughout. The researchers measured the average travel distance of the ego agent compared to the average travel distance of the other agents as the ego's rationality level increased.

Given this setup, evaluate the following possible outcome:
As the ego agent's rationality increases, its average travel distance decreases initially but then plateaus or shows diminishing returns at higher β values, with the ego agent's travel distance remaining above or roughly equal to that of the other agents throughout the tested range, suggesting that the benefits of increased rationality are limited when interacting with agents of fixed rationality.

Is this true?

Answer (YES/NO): NO